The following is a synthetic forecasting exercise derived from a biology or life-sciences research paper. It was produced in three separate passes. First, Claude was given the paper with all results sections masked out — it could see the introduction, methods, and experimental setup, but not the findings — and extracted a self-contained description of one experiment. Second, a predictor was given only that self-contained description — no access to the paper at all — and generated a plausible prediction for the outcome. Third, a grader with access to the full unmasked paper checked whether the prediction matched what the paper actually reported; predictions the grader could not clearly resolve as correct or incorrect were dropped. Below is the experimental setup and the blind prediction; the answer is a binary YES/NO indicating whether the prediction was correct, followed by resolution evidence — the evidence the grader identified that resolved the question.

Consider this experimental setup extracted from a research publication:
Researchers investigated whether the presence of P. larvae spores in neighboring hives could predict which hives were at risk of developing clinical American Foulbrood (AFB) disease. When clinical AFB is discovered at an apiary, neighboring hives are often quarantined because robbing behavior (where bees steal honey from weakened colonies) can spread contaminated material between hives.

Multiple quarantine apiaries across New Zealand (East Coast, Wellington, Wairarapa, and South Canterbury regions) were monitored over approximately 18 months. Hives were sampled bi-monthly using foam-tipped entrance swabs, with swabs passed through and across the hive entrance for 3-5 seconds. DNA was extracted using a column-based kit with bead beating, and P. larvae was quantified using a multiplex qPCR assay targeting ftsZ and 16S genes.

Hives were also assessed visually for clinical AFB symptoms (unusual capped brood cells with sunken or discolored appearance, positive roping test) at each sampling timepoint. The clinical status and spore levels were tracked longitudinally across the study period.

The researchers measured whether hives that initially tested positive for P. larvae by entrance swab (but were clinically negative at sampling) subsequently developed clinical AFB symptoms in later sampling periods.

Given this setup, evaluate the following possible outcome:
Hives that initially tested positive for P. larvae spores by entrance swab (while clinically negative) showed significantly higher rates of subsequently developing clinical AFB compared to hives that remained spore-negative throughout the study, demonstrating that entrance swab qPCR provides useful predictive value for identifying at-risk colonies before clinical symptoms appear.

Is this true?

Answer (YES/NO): YES